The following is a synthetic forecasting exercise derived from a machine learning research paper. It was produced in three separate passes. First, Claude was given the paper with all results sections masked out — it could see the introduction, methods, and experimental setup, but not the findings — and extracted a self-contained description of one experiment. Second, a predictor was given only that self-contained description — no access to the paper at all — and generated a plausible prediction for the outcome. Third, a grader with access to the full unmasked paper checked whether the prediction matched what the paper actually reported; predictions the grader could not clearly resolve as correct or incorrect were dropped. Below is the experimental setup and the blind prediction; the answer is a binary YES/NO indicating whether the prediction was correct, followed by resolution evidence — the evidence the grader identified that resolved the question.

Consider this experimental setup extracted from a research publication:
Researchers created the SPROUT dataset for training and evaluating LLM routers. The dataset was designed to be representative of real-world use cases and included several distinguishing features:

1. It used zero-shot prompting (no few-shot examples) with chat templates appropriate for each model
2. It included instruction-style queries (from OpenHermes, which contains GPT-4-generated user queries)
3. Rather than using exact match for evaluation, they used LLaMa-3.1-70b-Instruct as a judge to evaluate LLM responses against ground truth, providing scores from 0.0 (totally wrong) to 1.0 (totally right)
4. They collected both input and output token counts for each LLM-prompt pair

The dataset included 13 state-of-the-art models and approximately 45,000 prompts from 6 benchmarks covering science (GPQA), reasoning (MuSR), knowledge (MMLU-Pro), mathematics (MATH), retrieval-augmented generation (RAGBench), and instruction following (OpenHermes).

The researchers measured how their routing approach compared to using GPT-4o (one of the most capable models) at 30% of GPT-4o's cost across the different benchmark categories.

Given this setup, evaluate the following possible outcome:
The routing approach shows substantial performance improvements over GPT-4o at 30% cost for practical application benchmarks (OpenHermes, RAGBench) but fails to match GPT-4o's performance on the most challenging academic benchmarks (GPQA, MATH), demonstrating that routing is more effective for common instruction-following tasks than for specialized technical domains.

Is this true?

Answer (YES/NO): NO